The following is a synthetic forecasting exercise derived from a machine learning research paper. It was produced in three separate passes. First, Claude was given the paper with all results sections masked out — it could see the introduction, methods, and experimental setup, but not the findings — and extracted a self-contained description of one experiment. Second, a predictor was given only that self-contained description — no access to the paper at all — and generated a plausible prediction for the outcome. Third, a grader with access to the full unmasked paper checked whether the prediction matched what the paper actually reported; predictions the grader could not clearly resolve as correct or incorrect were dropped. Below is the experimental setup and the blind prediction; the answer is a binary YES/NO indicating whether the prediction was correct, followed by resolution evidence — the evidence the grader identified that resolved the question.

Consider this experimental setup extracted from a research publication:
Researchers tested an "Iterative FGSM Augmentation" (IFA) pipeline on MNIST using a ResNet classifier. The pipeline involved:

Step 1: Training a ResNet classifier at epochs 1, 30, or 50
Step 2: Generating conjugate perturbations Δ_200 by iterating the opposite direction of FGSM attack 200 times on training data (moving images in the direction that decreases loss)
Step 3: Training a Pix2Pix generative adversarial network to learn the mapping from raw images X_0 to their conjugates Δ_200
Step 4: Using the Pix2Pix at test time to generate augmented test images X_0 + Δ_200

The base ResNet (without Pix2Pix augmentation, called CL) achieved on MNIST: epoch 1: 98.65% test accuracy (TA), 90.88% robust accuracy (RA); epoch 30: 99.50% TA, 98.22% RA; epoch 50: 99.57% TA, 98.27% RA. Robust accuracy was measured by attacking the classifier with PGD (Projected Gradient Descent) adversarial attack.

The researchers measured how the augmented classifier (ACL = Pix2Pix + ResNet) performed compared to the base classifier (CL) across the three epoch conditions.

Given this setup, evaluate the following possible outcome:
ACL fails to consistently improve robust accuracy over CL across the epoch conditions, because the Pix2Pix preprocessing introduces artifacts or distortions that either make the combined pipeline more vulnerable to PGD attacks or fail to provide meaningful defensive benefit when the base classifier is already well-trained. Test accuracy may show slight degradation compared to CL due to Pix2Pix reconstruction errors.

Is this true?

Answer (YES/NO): NO